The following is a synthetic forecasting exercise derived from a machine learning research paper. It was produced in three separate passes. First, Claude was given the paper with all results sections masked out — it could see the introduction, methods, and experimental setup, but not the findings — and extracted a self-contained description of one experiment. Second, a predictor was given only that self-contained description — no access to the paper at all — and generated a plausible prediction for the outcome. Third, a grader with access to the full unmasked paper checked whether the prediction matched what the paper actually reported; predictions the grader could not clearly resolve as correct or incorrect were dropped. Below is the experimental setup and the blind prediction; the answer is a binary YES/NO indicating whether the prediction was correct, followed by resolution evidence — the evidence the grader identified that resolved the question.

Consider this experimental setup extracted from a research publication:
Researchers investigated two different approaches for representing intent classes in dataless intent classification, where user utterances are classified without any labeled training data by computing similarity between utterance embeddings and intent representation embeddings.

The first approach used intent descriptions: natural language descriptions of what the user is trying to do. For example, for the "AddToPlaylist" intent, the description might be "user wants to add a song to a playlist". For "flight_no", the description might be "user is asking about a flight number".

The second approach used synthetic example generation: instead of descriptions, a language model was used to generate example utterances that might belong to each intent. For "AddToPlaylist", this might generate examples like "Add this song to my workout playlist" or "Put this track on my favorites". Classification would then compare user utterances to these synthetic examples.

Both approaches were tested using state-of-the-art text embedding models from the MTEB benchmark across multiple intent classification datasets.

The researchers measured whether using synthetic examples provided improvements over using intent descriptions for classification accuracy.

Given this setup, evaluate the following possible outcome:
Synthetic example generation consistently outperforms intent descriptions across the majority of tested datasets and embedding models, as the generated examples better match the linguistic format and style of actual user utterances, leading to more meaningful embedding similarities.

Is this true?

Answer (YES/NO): NO